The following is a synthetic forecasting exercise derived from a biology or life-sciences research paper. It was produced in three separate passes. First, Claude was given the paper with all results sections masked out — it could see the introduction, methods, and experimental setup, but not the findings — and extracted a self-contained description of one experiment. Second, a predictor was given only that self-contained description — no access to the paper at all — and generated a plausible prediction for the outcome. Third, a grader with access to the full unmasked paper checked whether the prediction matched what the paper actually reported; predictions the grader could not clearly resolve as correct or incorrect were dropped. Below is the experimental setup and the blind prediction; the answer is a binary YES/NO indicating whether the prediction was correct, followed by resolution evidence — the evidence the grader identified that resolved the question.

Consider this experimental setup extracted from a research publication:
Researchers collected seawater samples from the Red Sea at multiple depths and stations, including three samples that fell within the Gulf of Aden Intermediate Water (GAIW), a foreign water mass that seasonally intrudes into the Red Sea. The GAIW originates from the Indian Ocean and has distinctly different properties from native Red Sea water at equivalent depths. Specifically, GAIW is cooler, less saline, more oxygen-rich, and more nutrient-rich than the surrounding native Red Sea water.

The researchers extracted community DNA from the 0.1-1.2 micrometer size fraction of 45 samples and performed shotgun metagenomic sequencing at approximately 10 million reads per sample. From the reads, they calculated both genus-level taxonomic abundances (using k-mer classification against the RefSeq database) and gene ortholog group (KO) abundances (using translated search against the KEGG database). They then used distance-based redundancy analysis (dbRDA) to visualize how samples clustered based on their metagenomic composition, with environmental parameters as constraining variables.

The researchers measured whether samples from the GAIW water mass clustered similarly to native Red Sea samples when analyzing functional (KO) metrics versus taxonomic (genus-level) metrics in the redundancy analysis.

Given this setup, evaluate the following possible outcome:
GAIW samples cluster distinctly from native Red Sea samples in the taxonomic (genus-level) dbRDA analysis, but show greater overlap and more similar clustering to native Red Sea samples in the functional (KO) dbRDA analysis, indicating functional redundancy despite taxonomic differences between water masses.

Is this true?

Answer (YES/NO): YES